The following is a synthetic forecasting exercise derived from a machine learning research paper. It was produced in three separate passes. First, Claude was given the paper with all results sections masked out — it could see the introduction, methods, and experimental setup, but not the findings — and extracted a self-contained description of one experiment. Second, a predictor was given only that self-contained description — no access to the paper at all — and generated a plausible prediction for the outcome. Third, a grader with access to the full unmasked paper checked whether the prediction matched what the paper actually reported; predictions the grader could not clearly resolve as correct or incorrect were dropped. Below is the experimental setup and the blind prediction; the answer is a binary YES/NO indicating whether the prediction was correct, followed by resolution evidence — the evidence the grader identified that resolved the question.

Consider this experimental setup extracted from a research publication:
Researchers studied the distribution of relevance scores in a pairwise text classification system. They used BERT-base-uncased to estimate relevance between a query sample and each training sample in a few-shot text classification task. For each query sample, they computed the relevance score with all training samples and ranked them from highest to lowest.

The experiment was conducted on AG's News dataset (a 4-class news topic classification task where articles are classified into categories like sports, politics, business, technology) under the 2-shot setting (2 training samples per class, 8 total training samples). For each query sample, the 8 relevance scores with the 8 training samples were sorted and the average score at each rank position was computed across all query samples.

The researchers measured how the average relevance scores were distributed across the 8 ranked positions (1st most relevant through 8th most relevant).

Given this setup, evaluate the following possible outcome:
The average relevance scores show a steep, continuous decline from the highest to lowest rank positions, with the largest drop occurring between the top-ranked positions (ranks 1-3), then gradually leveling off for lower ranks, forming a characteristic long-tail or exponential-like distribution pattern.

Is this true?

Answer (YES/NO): NO